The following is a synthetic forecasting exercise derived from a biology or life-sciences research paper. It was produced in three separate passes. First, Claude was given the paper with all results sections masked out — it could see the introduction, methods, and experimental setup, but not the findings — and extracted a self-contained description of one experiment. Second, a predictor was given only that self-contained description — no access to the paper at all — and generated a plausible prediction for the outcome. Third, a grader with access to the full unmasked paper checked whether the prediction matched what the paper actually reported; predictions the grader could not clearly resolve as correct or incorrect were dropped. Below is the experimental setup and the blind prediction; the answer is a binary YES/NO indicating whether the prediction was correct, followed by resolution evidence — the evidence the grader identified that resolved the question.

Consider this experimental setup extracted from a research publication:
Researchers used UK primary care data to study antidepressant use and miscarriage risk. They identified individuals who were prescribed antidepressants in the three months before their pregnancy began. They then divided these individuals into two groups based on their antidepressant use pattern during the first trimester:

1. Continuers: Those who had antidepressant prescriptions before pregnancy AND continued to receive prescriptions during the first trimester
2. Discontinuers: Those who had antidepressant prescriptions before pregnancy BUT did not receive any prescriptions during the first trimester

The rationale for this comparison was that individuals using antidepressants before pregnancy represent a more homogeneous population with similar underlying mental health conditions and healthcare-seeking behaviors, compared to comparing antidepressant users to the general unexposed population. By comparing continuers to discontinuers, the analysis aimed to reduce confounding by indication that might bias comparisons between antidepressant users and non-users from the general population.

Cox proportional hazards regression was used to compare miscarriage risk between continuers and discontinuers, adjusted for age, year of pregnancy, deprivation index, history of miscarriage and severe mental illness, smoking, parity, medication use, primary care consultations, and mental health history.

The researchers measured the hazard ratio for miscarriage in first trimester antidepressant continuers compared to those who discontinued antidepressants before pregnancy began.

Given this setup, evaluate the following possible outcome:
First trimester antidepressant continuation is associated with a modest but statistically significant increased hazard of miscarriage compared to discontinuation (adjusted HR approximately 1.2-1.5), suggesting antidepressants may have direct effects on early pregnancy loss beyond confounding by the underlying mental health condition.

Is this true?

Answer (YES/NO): NO